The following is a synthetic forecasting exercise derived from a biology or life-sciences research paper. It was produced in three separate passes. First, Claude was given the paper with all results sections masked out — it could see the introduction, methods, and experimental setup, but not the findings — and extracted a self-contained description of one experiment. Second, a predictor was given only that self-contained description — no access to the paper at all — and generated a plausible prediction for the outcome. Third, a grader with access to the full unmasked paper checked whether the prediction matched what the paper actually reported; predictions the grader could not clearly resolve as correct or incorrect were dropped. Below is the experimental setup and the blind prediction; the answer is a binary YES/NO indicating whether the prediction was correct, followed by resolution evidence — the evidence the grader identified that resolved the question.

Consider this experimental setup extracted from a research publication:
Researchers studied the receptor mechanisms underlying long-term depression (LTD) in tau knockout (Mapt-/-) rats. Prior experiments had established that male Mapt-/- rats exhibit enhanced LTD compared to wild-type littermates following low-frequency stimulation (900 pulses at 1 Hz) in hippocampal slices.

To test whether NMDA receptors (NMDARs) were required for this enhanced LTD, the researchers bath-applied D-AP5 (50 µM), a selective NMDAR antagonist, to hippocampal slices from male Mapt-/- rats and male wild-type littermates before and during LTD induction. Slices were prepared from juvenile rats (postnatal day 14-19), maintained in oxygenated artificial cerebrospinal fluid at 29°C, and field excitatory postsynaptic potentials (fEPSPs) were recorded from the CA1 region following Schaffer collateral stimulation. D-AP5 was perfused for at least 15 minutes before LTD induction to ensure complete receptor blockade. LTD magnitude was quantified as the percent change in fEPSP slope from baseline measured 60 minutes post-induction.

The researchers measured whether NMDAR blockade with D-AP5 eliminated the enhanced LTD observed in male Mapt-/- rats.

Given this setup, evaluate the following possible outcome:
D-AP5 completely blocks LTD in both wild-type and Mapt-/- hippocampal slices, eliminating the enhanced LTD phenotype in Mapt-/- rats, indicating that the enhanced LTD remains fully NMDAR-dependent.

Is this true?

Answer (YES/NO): NO